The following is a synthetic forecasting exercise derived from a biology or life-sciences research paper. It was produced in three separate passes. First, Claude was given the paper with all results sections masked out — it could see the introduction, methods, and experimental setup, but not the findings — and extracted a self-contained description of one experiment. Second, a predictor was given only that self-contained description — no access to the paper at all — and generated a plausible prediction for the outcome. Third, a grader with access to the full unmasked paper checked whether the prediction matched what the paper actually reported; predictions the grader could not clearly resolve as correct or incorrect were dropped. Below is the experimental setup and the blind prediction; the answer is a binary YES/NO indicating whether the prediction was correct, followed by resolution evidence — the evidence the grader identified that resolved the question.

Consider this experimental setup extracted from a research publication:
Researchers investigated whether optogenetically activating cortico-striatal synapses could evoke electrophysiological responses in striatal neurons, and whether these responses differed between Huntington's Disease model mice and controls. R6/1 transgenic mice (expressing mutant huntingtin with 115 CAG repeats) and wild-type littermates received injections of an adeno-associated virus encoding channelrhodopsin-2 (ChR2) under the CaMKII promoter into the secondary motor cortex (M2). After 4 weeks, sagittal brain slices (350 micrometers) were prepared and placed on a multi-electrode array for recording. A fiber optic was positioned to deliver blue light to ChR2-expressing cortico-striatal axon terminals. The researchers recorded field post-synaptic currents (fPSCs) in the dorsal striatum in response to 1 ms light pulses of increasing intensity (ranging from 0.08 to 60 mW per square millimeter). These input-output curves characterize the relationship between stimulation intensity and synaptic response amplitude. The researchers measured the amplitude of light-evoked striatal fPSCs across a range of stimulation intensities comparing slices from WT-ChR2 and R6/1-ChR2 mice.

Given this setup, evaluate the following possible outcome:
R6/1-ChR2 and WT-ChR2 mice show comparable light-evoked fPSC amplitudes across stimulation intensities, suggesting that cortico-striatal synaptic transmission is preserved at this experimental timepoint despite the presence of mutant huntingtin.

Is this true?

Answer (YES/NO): NO